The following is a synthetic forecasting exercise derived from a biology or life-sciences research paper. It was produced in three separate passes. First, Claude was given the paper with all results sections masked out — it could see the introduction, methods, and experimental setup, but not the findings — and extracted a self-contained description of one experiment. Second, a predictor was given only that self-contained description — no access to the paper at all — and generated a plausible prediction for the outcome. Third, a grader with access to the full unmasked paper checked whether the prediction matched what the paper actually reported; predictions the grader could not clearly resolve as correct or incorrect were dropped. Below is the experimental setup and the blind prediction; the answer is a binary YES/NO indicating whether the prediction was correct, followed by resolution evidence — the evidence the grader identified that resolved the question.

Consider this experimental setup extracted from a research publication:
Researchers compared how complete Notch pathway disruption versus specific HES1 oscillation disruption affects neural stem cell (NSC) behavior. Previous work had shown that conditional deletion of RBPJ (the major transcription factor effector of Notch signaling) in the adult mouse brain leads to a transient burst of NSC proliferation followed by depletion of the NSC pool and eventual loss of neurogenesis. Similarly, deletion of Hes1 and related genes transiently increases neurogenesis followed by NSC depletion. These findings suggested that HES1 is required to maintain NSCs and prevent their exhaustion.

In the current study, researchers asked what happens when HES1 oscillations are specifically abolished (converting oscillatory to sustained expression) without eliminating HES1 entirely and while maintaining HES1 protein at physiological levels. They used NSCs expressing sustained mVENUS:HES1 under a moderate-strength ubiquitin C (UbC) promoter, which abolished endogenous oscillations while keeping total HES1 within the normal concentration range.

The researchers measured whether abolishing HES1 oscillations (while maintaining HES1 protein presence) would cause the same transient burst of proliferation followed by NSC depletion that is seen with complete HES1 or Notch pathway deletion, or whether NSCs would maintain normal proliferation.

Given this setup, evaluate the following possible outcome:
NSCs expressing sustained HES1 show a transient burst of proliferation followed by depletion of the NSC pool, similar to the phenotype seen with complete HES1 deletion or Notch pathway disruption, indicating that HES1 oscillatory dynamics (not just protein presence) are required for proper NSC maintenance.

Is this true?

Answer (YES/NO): NO